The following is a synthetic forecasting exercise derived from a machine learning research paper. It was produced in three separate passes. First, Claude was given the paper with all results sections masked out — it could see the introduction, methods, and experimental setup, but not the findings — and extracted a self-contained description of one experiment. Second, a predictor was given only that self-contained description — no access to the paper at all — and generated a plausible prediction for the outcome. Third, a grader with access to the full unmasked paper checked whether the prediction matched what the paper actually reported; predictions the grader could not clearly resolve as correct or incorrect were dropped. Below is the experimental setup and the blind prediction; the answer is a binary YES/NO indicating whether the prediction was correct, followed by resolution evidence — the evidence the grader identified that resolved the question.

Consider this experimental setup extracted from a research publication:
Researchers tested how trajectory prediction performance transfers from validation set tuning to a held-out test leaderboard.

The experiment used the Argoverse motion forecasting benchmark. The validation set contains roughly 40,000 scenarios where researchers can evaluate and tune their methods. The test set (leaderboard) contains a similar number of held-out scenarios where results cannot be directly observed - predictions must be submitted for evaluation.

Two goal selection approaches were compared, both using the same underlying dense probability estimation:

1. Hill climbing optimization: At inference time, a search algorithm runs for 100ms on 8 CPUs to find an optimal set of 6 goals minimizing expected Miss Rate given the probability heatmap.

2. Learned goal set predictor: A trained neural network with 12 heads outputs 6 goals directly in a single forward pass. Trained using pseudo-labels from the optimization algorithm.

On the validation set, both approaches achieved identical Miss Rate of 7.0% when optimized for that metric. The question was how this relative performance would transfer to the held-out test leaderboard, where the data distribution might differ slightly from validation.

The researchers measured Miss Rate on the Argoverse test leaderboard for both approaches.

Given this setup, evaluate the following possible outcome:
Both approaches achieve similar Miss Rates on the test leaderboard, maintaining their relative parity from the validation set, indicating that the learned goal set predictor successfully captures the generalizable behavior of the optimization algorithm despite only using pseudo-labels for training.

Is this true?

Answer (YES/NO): YES